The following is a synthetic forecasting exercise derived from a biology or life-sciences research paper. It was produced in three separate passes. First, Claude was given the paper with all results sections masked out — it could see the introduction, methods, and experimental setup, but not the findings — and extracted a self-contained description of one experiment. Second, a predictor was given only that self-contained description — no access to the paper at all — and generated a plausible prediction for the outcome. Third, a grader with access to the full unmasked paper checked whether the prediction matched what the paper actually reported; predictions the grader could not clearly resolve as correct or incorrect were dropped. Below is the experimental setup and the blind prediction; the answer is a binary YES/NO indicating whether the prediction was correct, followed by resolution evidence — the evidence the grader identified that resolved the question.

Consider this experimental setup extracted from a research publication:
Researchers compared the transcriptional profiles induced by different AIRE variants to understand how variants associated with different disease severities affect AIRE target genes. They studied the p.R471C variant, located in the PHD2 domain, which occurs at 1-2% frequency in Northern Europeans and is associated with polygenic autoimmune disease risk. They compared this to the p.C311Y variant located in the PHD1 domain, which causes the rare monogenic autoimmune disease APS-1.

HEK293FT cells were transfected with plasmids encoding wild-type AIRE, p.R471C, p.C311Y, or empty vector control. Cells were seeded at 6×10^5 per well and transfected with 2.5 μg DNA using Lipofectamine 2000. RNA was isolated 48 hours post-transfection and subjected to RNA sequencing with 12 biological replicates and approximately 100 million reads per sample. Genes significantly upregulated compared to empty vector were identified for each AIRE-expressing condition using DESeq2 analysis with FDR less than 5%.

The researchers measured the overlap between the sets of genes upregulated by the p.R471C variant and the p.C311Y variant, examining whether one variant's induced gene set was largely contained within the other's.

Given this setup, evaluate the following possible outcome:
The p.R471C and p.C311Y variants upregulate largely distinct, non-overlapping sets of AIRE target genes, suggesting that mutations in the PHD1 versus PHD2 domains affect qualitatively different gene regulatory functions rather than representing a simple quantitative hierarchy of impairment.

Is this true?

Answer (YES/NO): NO